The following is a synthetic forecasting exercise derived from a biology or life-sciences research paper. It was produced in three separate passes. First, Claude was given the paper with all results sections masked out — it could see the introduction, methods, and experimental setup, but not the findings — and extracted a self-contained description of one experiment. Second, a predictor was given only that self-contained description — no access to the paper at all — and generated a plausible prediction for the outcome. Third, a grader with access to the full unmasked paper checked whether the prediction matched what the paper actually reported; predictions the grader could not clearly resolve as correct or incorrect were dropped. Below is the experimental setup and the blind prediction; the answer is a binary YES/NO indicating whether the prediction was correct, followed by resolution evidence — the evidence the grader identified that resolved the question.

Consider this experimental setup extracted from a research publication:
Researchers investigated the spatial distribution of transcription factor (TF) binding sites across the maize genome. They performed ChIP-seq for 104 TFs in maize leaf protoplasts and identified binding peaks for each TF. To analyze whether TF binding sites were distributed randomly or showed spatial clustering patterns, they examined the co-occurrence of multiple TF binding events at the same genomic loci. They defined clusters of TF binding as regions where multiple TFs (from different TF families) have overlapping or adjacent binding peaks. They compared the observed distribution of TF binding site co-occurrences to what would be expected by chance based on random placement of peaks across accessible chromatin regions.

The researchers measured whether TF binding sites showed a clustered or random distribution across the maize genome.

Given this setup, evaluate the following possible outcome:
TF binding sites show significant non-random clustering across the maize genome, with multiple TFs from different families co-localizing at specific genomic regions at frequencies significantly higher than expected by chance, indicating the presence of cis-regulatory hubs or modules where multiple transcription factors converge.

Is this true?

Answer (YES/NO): YES